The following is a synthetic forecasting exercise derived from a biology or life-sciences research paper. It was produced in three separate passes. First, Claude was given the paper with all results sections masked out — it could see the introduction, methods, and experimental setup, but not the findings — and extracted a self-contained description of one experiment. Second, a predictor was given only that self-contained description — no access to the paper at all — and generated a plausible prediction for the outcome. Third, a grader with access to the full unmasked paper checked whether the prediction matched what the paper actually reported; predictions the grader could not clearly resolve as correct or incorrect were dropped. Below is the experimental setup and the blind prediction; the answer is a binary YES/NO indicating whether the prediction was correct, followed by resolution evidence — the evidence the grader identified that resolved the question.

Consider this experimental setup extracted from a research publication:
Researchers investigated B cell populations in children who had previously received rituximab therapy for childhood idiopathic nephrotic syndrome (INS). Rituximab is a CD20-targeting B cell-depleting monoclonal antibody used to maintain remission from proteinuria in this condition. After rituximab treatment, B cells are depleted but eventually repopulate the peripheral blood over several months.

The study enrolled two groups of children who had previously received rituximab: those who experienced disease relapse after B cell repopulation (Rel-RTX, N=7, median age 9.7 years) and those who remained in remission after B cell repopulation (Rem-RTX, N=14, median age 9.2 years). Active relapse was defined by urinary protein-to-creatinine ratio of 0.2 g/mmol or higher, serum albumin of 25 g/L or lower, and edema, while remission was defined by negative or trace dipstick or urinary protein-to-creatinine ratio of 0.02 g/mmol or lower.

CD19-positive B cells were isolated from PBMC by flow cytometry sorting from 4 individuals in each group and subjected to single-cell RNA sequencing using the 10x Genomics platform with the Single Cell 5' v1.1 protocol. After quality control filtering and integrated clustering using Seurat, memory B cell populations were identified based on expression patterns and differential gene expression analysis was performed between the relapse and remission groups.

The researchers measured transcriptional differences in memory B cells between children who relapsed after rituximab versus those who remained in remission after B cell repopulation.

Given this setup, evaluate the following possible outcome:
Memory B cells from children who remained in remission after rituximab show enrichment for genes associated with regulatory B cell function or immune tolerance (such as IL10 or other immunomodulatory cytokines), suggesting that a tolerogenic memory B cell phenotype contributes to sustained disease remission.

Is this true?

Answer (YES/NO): NO